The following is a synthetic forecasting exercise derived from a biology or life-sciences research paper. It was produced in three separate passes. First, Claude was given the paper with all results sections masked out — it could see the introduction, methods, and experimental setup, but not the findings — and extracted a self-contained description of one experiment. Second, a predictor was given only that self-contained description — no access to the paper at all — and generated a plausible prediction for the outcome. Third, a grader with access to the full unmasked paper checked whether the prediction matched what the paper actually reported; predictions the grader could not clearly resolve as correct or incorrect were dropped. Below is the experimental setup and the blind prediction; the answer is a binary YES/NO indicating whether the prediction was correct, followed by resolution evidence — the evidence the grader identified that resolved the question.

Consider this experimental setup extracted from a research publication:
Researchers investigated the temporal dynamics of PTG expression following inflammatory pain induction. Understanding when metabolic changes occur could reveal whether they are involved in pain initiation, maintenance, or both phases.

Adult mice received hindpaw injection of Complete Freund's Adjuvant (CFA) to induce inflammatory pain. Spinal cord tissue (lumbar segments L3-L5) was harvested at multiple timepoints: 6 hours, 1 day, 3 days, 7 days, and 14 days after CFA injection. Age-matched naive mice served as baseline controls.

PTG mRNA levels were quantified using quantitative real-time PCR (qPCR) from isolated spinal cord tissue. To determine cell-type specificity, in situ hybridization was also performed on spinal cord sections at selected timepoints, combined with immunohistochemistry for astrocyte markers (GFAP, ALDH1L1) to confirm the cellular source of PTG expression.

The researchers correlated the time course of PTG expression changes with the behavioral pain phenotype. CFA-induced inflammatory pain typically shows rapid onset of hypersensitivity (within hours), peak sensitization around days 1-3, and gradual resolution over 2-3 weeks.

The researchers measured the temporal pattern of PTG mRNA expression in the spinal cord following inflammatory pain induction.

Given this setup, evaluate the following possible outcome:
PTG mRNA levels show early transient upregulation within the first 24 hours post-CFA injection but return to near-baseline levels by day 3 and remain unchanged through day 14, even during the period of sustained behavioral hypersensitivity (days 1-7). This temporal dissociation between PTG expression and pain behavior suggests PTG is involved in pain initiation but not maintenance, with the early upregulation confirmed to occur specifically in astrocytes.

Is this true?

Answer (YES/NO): NO